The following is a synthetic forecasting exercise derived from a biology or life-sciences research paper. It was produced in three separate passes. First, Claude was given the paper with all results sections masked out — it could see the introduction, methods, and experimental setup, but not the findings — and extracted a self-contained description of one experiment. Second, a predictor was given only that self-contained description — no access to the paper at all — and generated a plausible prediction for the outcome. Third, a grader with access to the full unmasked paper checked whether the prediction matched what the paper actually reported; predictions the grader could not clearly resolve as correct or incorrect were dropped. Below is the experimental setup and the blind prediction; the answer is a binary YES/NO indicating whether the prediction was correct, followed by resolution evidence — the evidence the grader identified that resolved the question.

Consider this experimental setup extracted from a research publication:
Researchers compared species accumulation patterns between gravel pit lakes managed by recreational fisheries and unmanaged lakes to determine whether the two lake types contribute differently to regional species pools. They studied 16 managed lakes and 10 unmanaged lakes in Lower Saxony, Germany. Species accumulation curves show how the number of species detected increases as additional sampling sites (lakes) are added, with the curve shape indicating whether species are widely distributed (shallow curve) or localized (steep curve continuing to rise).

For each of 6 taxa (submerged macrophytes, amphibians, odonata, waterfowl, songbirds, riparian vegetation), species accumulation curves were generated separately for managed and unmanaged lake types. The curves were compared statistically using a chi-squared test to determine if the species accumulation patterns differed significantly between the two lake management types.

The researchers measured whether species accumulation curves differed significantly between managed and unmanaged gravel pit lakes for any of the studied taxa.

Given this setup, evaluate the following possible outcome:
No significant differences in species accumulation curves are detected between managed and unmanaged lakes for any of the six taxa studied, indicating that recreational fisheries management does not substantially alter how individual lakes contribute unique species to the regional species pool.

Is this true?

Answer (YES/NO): NO